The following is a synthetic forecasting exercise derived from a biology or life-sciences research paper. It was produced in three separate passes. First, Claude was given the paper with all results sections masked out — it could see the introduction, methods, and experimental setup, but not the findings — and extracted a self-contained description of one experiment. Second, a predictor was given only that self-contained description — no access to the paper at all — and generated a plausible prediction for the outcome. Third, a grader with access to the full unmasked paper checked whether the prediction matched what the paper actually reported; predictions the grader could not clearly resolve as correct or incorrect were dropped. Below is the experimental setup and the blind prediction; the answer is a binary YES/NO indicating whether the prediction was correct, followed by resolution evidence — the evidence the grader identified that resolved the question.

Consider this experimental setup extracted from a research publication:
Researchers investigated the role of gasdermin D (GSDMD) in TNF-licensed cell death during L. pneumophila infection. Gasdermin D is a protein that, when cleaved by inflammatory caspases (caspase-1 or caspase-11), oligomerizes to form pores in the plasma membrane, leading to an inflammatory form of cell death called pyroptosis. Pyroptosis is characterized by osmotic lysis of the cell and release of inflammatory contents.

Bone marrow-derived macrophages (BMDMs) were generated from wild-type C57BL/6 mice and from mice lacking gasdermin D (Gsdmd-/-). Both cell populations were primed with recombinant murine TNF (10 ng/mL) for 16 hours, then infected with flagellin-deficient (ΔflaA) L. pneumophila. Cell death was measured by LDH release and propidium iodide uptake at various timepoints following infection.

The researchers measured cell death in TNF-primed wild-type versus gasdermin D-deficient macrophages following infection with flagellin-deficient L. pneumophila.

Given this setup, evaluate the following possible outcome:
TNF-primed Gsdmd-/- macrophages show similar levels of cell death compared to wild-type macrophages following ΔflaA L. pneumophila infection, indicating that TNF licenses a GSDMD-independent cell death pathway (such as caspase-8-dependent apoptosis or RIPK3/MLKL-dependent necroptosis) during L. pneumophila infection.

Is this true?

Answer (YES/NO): NO